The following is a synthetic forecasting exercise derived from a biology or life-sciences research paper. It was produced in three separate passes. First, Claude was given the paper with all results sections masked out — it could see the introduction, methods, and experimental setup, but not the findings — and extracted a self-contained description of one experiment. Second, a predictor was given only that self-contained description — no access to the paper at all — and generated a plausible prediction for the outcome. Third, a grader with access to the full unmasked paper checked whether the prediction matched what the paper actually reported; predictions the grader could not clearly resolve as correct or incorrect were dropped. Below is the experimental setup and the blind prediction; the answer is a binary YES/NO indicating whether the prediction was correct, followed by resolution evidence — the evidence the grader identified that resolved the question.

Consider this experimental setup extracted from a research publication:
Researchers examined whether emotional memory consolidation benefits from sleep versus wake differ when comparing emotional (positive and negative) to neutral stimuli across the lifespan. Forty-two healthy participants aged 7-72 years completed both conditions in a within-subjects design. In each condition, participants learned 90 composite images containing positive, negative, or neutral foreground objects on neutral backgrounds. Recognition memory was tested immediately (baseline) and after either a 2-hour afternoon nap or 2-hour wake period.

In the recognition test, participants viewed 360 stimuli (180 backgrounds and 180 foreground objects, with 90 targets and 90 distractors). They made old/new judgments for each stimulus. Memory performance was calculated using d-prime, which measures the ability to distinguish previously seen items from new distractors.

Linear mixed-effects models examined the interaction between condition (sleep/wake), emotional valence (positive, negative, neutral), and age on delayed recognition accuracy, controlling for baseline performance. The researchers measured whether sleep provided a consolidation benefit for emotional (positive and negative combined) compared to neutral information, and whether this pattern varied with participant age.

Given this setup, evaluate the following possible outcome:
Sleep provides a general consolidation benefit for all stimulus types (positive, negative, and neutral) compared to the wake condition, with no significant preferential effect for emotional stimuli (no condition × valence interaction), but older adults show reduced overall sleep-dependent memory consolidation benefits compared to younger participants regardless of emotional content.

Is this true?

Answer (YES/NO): NO